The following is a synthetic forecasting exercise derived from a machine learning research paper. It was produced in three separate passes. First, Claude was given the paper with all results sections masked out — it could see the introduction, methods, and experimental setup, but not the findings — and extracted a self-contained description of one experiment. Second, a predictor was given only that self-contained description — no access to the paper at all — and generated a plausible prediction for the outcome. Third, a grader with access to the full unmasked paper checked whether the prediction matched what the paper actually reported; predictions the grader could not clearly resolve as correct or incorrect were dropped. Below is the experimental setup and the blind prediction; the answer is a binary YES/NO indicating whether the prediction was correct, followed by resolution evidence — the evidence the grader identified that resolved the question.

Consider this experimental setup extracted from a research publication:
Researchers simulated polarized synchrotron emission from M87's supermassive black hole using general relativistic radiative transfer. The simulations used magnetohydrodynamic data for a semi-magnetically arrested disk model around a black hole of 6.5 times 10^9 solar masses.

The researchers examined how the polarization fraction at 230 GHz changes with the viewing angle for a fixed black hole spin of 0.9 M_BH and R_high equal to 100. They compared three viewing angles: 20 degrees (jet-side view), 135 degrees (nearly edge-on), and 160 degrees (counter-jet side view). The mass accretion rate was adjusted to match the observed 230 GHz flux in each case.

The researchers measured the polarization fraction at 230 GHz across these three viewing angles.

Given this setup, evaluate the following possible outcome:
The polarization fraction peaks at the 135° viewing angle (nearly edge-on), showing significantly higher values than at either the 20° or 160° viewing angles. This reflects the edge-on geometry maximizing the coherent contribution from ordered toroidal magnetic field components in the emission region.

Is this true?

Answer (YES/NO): NO